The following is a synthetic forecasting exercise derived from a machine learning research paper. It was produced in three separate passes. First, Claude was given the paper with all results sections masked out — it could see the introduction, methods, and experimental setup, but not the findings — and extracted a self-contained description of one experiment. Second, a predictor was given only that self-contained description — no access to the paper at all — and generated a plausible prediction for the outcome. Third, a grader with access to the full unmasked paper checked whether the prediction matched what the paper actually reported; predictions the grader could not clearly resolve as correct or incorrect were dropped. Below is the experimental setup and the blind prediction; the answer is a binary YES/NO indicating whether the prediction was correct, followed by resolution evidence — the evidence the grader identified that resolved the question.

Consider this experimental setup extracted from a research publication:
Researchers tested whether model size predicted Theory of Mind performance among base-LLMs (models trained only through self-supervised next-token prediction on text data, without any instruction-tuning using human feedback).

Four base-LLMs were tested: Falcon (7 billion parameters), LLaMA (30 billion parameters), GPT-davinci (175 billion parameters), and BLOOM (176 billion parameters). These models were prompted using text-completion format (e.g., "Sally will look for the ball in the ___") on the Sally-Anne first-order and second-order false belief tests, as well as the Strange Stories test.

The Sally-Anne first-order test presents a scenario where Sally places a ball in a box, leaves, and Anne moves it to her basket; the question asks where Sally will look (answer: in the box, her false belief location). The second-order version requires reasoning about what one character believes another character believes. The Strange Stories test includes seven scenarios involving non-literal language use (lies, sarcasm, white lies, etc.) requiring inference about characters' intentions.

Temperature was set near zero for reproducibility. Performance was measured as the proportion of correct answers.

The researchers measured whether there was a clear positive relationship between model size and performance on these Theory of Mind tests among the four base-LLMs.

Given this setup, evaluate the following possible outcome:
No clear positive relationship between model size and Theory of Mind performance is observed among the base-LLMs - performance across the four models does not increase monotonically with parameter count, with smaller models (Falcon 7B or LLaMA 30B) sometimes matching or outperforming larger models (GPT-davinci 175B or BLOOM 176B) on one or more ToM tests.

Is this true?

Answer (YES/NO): NO